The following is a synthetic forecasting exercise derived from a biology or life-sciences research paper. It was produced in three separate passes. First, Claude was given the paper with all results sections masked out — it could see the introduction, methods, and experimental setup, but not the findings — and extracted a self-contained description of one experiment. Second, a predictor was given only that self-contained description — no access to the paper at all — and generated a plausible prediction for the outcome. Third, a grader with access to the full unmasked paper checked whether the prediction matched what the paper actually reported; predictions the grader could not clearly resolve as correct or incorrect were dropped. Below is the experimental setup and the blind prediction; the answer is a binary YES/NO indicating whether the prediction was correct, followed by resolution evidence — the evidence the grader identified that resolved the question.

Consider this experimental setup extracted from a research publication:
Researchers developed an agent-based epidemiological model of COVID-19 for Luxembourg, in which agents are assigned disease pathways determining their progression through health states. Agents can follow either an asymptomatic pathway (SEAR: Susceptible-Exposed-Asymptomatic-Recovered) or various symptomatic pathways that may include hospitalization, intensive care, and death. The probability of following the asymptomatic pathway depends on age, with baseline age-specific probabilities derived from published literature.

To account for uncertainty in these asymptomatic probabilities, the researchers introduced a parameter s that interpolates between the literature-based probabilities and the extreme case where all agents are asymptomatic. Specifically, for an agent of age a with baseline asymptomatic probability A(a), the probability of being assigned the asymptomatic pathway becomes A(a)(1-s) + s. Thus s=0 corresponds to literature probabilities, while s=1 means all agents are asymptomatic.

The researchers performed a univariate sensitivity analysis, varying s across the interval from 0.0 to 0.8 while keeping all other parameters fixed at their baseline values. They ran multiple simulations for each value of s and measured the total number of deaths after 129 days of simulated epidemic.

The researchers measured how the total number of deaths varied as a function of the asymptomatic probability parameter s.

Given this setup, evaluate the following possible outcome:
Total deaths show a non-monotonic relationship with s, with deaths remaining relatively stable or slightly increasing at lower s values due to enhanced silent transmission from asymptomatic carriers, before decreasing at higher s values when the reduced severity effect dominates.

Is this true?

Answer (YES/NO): NO